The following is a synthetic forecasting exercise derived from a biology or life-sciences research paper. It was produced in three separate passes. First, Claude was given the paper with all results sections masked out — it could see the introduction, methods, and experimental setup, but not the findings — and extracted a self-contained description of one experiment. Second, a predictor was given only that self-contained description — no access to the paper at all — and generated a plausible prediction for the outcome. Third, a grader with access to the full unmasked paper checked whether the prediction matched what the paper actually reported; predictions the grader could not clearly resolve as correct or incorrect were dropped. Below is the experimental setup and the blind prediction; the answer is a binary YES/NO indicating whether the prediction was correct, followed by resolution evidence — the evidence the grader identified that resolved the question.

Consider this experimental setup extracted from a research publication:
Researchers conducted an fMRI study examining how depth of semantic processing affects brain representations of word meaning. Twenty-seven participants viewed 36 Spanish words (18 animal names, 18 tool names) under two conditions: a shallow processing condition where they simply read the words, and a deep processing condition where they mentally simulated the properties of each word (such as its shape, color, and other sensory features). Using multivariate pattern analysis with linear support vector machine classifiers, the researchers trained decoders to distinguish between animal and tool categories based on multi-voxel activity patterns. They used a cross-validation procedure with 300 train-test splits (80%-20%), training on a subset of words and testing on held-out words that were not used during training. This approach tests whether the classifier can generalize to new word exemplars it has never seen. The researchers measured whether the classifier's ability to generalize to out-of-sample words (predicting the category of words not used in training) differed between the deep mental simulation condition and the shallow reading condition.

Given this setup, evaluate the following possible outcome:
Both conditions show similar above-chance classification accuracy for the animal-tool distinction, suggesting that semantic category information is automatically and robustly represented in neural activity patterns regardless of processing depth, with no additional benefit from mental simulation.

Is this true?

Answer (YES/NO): NO